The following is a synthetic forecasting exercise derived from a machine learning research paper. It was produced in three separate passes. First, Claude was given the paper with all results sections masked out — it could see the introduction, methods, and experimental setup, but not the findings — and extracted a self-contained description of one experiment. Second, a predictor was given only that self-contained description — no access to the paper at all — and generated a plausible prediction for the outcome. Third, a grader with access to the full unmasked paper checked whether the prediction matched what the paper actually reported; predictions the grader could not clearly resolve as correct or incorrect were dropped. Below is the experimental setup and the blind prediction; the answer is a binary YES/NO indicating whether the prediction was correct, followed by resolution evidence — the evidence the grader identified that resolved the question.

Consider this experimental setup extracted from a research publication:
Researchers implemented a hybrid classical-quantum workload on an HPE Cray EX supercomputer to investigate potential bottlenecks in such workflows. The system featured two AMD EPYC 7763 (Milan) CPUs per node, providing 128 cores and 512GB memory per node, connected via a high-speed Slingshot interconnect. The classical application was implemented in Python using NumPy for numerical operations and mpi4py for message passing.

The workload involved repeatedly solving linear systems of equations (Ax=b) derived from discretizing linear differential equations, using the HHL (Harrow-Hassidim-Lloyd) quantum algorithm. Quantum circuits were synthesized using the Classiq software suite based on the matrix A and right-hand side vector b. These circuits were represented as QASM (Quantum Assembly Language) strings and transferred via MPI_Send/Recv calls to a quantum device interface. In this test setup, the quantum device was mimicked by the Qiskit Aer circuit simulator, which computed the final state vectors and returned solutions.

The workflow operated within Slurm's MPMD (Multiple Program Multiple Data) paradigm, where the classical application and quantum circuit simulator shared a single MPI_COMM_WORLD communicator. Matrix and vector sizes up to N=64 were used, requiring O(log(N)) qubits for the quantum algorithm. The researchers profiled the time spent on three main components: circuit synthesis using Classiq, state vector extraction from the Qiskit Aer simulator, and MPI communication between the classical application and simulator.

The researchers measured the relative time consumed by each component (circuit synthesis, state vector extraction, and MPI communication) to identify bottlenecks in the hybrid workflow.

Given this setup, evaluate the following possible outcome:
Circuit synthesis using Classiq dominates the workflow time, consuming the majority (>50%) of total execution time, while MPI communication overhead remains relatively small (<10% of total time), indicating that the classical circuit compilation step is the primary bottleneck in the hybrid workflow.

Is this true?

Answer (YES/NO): YES